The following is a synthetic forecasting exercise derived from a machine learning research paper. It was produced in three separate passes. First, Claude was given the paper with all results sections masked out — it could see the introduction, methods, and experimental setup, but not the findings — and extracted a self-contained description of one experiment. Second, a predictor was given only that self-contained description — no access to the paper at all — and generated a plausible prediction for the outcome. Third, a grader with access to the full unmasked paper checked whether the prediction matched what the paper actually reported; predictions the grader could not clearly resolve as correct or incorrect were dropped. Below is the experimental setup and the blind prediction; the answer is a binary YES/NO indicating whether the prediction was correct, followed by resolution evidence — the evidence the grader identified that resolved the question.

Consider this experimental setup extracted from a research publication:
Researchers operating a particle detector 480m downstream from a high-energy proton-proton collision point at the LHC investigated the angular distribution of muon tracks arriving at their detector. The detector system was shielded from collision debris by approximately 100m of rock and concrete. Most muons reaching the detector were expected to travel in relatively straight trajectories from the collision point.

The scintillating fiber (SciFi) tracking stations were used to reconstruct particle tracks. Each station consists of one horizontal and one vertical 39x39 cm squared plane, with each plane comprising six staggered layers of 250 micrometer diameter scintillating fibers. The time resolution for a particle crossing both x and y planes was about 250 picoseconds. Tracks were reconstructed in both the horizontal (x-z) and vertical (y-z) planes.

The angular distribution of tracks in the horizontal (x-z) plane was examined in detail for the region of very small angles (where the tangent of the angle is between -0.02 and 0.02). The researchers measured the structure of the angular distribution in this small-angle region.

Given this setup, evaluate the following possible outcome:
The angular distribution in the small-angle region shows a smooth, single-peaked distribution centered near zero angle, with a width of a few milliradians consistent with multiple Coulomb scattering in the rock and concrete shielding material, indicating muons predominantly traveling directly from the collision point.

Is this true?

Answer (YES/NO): NO